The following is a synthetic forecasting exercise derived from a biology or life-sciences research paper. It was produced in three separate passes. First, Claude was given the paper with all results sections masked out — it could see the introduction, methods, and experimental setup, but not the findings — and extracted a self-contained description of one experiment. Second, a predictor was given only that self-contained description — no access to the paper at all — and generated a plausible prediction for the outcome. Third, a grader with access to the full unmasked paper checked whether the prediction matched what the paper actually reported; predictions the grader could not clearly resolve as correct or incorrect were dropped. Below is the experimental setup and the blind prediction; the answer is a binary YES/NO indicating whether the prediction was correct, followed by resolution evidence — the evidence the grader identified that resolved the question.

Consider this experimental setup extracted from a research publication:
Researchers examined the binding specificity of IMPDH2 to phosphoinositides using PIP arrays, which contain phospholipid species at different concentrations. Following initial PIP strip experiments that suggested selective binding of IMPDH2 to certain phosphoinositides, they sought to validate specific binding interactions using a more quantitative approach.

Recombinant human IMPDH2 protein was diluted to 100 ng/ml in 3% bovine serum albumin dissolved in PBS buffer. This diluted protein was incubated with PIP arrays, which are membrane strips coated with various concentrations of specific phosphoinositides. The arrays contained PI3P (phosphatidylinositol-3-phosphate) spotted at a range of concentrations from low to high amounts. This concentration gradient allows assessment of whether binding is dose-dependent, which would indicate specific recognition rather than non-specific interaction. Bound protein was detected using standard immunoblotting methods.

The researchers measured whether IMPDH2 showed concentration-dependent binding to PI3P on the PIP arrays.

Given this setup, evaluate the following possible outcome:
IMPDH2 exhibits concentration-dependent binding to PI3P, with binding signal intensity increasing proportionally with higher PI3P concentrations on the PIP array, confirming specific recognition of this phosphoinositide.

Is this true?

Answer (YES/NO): YES